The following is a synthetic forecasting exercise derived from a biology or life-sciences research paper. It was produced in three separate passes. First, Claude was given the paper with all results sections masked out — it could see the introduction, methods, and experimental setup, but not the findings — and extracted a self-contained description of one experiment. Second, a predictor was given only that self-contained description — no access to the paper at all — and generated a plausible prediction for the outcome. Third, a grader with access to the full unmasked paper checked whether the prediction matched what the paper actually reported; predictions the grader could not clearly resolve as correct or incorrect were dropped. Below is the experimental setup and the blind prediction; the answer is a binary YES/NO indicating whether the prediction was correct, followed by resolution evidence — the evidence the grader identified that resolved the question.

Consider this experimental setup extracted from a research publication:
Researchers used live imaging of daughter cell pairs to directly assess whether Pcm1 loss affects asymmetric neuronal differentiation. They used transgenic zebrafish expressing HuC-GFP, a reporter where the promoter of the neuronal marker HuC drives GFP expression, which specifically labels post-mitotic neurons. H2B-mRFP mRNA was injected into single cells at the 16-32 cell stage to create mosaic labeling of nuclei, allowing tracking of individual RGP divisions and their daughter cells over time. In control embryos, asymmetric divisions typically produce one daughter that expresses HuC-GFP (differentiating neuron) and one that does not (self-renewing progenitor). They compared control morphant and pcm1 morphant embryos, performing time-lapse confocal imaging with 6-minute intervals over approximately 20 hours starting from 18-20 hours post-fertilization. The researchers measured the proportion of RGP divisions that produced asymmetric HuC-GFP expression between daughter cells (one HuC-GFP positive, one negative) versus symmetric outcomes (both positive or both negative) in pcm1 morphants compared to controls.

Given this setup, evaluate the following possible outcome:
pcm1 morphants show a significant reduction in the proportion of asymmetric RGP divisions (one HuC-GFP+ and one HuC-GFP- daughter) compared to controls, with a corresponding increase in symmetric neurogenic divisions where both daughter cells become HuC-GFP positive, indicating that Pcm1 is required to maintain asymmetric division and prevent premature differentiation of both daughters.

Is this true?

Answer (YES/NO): YES